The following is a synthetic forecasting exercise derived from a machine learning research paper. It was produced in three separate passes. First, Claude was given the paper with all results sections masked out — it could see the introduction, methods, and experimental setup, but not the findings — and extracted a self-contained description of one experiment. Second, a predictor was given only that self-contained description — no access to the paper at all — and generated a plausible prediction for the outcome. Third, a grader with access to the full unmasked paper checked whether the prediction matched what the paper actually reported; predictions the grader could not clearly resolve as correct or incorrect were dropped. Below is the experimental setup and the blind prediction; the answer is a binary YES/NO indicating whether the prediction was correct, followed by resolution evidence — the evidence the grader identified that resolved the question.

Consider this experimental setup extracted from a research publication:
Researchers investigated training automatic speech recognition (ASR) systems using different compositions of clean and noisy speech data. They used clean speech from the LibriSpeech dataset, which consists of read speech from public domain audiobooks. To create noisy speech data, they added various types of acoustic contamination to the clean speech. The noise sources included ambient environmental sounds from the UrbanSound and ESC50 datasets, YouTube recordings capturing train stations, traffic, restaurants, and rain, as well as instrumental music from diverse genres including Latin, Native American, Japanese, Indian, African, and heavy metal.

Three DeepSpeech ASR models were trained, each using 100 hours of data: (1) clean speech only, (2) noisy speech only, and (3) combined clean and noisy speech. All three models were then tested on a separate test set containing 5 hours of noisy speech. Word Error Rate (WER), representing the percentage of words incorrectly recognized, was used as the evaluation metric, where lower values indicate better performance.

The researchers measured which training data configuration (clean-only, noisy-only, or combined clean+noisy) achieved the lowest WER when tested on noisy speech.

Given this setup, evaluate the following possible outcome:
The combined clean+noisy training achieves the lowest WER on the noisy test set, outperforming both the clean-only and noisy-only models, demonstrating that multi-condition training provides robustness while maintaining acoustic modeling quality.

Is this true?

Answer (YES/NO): YES